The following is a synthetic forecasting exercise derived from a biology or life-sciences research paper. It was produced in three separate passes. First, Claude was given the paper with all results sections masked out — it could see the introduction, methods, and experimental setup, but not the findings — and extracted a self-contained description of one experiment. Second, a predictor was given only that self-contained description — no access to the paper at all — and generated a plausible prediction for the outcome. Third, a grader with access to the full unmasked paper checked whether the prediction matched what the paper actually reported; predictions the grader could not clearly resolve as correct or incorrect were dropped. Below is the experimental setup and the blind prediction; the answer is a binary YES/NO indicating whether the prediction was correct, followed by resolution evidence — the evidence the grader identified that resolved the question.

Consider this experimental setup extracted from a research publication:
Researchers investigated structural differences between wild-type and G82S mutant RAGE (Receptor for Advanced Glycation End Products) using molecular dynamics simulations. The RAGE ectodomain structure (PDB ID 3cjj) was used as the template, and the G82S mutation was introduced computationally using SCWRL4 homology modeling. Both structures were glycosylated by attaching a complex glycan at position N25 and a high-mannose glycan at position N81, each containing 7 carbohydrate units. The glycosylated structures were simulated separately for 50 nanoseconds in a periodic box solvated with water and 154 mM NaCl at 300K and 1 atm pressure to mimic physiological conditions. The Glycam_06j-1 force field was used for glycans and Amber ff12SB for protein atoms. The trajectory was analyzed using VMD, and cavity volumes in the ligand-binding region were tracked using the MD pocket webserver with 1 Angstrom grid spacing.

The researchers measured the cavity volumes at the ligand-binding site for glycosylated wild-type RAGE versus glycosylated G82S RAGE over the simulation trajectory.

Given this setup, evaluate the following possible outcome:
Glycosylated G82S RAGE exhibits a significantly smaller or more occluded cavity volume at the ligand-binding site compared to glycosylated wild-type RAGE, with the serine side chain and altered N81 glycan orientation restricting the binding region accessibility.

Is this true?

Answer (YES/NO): NO